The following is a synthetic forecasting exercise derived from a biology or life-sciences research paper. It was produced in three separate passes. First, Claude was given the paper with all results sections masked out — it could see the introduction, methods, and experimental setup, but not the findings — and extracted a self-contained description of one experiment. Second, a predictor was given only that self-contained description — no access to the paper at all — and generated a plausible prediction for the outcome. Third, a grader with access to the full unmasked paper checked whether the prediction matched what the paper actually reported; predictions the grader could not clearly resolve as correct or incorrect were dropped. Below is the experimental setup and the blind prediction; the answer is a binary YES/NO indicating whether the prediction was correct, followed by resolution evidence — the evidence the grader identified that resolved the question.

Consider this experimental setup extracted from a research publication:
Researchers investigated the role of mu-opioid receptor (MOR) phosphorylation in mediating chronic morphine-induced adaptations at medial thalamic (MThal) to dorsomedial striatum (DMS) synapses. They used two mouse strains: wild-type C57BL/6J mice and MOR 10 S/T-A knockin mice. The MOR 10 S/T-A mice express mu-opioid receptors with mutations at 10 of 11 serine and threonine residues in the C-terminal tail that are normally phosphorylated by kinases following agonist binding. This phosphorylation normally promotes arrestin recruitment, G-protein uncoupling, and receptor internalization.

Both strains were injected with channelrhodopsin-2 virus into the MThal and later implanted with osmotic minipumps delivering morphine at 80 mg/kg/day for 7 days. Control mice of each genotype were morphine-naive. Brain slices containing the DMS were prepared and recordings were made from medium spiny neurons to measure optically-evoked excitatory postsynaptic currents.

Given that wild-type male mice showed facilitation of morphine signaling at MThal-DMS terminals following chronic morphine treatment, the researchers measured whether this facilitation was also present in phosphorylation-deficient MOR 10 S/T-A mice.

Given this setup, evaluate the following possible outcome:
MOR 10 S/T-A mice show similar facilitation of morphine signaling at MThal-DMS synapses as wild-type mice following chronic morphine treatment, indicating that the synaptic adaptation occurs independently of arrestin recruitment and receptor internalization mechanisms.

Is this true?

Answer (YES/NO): NO